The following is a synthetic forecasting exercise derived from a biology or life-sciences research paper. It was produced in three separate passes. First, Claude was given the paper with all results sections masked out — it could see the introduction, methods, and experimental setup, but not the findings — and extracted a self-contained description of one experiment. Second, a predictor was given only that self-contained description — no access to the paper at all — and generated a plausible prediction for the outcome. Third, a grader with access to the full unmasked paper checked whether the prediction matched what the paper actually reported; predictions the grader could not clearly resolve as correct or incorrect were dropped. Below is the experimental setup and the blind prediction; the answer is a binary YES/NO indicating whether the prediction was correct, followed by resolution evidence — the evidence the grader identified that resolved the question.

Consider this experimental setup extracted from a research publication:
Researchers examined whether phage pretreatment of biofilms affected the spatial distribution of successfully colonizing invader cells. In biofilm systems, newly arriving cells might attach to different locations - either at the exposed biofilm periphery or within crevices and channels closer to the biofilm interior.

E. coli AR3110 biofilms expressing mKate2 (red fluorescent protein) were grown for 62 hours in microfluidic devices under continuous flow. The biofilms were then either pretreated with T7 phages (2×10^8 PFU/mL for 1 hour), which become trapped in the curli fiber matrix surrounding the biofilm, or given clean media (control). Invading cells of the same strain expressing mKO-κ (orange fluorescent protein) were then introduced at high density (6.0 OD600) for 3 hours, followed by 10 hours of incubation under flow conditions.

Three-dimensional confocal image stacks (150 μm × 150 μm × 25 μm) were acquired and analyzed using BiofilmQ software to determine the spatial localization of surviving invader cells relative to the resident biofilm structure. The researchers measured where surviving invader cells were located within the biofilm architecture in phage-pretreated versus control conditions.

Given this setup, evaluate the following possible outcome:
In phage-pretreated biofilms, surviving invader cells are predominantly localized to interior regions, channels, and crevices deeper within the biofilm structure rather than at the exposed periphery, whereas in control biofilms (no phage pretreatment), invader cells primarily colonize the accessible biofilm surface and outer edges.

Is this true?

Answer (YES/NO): NO